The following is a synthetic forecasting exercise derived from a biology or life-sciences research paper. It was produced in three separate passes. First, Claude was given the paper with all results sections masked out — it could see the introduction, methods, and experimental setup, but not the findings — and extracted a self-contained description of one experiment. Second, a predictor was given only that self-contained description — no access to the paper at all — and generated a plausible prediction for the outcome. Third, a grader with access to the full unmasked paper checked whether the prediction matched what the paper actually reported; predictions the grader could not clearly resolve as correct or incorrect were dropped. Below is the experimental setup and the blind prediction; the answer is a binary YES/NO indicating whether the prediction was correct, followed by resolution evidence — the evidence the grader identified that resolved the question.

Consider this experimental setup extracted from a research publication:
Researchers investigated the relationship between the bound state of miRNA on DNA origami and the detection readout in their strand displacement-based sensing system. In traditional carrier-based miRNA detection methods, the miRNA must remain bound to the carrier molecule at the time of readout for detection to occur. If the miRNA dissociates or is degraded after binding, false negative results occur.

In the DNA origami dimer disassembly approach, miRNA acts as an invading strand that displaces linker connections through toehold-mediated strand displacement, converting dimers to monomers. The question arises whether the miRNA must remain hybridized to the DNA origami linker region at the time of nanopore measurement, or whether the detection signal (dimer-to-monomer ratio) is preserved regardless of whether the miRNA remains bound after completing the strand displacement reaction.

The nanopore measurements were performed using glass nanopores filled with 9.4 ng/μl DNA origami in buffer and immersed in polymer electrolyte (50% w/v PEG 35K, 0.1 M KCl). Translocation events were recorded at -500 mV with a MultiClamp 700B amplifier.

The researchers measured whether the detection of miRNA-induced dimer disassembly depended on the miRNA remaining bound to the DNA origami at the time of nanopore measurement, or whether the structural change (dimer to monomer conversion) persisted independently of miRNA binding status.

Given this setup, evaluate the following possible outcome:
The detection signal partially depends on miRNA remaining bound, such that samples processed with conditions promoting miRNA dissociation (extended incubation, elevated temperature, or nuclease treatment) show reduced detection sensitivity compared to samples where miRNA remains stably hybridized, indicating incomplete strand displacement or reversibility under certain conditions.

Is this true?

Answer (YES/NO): NO